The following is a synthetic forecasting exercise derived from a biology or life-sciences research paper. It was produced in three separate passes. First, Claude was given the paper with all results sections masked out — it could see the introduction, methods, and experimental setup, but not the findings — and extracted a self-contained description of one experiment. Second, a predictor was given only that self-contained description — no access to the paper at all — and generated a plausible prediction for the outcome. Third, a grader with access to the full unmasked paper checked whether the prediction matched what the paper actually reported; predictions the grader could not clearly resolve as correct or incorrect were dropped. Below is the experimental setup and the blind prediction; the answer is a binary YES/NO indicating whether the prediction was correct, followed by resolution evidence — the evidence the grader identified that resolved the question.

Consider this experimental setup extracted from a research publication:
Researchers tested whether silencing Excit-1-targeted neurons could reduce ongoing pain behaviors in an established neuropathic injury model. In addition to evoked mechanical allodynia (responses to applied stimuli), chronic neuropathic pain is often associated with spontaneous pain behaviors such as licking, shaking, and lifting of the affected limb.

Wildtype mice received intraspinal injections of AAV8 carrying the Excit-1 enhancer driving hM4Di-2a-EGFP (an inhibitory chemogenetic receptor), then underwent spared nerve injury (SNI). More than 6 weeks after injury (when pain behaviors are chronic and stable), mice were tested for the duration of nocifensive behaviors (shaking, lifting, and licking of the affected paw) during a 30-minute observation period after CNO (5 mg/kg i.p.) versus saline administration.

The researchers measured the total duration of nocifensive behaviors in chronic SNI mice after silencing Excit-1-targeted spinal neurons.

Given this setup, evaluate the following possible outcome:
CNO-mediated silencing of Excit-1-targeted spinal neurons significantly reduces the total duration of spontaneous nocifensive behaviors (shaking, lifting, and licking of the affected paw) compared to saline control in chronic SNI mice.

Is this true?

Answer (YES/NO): YES